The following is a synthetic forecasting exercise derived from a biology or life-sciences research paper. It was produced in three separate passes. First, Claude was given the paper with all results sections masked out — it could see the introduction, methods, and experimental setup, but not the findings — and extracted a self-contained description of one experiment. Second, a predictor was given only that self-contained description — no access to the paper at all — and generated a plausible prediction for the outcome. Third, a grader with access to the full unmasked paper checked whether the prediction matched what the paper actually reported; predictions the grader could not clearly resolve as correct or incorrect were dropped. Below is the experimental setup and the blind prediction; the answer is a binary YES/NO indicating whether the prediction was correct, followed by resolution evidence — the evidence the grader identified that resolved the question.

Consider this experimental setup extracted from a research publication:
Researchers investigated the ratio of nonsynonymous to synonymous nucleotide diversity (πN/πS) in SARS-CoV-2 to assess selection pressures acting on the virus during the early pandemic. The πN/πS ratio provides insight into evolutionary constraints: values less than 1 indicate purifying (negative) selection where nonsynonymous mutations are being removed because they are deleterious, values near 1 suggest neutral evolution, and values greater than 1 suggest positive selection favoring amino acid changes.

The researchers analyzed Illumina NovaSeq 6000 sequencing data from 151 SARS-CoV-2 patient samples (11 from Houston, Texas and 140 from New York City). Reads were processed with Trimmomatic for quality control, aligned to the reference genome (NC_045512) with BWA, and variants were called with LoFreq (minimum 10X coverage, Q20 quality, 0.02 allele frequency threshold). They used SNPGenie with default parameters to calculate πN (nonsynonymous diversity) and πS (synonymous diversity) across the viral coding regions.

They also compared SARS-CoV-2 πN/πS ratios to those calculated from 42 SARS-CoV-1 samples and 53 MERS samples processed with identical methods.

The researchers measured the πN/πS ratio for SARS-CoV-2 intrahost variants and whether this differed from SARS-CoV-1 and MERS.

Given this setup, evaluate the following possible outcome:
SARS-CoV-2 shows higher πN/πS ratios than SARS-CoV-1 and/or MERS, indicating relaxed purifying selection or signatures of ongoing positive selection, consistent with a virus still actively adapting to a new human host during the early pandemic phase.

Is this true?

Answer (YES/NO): YES